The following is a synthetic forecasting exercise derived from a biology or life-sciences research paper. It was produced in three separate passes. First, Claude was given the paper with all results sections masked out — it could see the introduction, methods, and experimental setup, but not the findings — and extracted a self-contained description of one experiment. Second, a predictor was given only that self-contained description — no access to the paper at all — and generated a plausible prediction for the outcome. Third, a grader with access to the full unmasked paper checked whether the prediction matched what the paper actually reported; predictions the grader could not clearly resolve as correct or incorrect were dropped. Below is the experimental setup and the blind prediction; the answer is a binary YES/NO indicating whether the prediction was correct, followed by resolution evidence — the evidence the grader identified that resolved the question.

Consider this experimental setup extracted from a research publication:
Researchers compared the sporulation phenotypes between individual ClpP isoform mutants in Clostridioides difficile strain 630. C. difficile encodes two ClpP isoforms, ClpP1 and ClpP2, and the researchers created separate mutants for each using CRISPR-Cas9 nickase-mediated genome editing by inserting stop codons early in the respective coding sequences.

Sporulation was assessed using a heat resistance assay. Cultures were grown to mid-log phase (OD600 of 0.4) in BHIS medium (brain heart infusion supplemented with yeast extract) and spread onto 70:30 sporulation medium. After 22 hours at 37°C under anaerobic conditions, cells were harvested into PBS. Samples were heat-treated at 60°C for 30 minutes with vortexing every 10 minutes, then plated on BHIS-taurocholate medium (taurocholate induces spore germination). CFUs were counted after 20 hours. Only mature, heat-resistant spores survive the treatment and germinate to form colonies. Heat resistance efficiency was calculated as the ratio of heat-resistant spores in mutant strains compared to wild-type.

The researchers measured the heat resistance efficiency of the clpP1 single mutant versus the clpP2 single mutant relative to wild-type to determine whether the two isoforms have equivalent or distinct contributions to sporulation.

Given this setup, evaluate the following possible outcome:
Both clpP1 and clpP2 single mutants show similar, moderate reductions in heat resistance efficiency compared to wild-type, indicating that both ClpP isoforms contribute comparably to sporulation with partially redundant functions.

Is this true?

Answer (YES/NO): NO